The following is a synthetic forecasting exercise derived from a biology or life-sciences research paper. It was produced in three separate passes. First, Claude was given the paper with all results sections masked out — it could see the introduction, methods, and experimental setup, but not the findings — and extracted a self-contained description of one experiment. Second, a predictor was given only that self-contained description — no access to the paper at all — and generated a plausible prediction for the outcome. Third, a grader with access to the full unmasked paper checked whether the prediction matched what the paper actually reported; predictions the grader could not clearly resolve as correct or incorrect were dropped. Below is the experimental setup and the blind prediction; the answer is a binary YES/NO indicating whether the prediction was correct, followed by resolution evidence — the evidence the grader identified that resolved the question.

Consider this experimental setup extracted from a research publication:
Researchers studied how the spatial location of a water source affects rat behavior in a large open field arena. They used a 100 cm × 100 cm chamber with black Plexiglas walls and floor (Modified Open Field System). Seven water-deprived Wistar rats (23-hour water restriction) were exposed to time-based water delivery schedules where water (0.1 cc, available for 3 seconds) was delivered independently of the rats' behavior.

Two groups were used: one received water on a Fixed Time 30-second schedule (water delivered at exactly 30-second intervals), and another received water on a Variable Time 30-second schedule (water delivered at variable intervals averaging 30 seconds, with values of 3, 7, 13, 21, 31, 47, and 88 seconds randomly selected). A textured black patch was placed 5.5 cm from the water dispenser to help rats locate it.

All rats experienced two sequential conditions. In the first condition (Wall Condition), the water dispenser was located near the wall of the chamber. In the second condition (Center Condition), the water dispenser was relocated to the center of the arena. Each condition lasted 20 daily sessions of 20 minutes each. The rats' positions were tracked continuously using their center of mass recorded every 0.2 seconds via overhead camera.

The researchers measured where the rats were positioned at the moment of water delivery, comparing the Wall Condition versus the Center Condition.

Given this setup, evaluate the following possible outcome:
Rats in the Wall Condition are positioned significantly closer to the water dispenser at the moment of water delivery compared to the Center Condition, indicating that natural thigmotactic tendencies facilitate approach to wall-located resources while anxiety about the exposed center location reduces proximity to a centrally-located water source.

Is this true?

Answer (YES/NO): YES